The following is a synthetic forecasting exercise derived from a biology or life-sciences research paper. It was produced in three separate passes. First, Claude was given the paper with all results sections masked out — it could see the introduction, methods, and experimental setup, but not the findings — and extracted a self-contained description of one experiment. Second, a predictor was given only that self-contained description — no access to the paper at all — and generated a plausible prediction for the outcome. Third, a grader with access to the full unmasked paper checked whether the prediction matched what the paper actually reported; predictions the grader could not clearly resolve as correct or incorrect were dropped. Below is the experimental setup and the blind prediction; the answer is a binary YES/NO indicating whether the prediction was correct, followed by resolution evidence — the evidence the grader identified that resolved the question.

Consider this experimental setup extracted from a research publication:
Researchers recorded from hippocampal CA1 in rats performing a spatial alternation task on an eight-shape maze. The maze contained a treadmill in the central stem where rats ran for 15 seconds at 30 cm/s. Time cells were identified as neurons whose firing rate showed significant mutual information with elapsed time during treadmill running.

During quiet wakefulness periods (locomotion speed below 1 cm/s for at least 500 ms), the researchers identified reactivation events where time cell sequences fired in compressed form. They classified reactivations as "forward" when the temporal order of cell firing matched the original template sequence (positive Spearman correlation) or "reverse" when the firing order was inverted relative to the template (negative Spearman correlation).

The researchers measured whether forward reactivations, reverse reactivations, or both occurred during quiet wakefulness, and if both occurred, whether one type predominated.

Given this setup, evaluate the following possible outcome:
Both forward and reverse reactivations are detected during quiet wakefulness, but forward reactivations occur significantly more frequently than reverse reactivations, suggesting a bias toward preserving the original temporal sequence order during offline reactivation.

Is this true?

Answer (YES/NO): NO